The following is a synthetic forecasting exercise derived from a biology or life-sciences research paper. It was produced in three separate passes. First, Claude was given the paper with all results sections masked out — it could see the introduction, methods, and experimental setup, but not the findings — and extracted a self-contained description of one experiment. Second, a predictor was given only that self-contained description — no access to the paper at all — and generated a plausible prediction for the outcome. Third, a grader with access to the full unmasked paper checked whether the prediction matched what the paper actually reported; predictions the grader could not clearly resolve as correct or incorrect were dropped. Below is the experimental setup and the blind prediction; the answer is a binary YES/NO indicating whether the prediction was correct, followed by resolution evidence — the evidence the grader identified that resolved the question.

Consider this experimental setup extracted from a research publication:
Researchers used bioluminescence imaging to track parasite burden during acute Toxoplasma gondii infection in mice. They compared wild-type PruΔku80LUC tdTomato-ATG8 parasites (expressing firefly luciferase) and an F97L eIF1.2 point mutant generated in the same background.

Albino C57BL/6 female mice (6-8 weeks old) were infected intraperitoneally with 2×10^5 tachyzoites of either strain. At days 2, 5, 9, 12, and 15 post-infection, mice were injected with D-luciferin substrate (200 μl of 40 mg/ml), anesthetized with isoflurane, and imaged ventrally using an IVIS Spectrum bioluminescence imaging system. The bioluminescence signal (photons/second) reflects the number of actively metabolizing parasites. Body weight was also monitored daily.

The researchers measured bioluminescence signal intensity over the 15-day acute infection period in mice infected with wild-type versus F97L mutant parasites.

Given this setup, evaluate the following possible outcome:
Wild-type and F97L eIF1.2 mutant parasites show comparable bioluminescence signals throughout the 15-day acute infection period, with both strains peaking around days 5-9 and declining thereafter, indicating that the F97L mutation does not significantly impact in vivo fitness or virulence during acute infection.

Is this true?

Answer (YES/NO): NO